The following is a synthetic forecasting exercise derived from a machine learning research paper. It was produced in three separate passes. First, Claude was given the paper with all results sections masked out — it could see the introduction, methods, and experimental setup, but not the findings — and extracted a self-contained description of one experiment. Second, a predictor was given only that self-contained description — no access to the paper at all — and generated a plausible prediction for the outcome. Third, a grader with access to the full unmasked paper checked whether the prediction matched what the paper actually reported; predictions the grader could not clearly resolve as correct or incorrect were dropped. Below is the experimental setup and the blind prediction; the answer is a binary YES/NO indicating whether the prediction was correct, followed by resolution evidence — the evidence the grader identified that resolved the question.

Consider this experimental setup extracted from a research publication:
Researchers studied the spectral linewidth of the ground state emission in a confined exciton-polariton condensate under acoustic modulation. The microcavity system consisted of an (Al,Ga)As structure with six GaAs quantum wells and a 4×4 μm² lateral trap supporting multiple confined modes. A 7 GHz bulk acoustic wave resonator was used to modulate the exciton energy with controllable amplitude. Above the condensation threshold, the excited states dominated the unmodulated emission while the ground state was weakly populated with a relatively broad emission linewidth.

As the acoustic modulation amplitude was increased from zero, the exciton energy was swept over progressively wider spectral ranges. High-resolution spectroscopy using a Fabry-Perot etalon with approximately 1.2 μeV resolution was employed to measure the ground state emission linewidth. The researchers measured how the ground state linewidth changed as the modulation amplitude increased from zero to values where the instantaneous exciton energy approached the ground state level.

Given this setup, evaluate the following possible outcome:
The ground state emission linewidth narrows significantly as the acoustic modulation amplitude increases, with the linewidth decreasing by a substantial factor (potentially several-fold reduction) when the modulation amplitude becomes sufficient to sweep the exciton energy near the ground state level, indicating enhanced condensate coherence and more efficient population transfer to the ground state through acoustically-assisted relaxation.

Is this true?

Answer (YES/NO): YES